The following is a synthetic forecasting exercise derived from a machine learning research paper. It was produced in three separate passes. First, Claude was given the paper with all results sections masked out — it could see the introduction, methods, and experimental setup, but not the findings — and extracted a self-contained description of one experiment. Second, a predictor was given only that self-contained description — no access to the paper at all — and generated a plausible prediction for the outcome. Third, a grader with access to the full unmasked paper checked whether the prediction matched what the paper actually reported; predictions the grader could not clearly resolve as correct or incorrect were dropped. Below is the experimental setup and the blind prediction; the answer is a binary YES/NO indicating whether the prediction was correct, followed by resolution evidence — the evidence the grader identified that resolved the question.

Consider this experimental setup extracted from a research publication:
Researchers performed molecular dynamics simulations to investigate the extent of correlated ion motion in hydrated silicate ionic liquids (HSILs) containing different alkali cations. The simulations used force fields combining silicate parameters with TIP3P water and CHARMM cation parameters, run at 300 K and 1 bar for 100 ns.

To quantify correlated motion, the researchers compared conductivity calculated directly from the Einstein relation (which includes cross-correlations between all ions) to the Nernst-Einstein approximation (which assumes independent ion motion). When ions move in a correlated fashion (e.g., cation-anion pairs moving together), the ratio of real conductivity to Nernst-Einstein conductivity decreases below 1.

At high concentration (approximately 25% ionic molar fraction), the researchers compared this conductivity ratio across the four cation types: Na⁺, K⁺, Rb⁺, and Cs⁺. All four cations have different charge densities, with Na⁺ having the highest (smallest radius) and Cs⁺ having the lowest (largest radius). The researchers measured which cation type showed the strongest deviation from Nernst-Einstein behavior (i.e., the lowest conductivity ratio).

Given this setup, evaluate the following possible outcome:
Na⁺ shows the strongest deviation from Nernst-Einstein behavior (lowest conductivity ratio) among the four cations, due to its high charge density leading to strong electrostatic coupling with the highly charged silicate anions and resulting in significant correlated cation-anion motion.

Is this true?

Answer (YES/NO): YES